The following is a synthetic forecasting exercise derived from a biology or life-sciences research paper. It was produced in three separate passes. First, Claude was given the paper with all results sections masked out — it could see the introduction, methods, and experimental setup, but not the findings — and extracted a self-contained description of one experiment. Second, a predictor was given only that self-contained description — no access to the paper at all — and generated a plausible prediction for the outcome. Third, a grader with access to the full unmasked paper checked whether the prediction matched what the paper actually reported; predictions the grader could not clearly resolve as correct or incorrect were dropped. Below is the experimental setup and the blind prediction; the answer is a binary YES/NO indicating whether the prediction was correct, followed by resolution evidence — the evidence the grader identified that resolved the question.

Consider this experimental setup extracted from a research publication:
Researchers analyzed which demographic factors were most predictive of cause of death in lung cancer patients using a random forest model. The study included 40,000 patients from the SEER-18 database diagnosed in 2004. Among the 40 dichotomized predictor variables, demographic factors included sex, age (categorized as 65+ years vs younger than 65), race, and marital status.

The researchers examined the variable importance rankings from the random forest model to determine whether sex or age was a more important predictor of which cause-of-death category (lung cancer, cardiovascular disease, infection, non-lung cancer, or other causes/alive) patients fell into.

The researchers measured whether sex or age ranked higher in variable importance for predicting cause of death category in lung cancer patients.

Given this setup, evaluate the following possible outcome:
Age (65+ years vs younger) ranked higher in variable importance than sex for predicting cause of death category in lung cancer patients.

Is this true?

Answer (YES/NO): NO